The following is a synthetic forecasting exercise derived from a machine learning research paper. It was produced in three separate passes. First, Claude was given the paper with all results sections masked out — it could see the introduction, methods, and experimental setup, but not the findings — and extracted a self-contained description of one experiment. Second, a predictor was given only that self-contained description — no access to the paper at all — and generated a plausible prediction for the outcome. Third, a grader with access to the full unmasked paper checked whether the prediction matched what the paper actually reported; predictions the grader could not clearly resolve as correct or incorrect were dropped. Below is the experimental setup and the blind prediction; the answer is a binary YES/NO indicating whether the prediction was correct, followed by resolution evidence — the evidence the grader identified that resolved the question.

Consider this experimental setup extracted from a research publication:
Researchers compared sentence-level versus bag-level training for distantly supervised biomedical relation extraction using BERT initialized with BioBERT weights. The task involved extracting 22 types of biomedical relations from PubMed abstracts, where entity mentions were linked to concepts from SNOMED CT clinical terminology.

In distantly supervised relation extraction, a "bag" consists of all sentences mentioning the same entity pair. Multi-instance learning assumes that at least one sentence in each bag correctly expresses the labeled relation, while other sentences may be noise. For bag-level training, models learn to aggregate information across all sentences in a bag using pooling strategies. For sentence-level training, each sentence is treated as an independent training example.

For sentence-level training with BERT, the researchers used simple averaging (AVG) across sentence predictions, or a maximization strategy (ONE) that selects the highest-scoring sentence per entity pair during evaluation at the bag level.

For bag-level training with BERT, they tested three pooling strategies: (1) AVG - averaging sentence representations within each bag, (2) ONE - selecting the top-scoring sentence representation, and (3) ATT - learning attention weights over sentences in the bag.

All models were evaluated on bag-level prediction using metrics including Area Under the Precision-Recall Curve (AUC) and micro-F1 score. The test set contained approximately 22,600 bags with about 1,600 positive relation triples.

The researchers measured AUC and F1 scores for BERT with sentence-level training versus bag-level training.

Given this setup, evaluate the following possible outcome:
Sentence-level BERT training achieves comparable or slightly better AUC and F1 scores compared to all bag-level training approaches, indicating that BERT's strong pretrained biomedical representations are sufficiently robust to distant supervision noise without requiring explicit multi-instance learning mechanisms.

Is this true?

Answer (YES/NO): YES